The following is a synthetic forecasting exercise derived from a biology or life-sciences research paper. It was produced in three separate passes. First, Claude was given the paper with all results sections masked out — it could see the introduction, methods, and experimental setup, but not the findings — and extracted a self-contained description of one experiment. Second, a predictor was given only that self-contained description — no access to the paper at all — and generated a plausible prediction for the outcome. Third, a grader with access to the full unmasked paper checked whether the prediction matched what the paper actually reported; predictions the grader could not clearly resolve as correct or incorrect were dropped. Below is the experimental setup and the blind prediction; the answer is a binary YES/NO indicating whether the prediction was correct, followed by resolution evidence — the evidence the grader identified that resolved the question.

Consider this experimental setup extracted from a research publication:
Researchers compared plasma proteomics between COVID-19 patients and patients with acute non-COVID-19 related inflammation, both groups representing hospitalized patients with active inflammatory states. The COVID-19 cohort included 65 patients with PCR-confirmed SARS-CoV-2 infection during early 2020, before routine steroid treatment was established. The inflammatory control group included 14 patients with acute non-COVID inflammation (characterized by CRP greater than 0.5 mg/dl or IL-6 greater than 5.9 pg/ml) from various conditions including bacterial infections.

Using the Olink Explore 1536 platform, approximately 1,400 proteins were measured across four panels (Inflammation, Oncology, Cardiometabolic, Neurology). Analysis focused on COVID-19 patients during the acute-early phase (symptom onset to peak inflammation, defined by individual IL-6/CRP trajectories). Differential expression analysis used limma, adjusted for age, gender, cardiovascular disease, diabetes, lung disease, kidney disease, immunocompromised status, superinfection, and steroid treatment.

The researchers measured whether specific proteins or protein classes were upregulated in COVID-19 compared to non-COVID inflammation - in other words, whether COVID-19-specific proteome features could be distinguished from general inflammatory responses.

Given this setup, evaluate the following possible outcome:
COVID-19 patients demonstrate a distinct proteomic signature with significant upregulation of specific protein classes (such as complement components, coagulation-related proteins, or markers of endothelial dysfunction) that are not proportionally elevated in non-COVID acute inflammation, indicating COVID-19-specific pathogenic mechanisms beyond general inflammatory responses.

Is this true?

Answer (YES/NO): NO